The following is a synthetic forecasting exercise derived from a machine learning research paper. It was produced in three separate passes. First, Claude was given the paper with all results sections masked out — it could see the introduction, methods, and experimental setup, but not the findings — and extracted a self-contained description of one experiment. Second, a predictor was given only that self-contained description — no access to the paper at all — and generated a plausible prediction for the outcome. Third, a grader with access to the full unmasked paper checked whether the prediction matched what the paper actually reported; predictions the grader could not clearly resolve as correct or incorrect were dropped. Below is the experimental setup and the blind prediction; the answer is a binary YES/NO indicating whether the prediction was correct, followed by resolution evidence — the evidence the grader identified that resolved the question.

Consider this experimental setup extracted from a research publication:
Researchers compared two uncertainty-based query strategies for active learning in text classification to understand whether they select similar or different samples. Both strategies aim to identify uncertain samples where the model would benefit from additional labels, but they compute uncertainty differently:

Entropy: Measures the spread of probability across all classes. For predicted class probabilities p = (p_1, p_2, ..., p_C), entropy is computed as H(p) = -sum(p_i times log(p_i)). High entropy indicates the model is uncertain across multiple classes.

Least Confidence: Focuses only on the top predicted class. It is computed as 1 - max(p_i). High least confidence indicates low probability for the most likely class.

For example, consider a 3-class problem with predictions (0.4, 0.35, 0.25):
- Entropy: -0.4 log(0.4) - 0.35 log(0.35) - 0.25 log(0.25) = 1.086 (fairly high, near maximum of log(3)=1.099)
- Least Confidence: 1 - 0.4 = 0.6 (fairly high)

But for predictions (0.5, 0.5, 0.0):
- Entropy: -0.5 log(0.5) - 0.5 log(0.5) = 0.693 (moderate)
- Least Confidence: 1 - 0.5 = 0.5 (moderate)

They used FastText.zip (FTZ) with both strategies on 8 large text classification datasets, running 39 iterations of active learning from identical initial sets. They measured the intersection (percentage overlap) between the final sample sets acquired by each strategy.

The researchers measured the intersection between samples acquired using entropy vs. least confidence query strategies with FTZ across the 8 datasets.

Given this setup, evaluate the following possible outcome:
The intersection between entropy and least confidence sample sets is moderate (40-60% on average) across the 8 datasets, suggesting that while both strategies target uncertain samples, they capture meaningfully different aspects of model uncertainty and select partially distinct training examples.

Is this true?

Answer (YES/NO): NO